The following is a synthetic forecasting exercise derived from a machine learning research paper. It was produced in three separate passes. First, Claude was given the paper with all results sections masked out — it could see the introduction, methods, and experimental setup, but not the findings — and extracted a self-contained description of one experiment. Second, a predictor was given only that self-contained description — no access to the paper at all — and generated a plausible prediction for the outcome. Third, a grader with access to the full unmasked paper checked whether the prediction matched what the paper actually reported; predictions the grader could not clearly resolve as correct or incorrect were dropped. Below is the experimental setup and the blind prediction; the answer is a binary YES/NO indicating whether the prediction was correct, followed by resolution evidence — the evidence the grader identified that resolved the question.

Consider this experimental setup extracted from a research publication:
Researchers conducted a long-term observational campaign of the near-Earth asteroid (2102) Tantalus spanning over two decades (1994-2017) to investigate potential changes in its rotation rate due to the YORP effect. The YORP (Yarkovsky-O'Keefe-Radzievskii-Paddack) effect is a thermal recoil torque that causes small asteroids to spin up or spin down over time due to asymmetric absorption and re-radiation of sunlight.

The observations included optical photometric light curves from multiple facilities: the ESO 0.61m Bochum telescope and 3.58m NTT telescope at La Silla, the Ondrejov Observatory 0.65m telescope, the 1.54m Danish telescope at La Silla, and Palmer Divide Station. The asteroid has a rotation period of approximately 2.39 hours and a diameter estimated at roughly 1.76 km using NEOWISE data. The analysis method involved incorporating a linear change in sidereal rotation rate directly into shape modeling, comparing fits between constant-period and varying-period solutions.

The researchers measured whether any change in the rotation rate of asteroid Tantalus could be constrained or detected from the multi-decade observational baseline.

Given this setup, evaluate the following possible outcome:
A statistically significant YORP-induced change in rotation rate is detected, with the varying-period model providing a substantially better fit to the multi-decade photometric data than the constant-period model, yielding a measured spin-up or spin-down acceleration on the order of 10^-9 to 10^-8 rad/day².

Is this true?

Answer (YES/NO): NO